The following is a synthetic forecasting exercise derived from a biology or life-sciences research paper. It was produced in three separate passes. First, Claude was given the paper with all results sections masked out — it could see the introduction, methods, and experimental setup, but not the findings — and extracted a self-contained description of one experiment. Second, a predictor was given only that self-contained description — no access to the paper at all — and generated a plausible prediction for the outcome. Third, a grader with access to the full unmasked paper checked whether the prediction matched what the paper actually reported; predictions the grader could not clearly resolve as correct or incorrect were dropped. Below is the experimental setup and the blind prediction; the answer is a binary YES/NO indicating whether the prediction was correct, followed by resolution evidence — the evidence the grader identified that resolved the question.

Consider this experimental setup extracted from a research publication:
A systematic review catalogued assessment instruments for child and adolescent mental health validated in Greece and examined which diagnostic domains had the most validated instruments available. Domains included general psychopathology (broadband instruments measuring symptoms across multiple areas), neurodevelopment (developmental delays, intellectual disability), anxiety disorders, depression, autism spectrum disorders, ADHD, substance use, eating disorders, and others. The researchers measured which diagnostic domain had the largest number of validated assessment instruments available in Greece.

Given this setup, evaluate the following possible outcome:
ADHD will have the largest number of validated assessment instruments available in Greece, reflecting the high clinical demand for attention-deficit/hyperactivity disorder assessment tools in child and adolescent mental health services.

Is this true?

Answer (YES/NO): NO